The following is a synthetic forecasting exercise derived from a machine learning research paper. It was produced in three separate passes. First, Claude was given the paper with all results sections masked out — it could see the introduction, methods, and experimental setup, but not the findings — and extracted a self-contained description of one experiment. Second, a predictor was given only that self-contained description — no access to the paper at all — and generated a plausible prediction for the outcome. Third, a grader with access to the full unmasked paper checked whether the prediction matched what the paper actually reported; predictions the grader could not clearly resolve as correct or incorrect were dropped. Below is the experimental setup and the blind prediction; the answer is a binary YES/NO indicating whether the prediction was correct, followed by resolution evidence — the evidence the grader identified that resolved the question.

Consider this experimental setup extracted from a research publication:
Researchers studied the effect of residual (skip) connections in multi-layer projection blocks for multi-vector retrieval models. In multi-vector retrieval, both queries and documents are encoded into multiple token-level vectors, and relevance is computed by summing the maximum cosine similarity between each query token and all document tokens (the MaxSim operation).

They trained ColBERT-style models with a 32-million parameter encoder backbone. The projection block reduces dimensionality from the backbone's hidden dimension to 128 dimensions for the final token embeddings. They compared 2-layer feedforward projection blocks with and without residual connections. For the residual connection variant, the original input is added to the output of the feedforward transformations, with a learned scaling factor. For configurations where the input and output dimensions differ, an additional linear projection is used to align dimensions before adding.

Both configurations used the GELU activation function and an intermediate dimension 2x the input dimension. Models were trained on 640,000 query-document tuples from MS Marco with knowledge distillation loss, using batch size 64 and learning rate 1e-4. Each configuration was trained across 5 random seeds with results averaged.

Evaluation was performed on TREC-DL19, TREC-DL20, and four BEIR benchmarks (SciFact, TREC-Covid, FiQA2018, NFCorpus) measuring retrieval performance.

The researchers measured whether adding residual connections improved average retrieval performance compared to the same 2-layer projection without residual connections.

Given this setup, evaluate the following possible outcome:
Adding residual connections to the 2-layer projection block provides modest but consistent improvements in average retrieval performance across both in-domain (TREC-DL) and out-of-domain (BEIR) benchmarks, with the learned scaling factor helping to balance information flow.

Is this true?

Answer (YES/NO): YES